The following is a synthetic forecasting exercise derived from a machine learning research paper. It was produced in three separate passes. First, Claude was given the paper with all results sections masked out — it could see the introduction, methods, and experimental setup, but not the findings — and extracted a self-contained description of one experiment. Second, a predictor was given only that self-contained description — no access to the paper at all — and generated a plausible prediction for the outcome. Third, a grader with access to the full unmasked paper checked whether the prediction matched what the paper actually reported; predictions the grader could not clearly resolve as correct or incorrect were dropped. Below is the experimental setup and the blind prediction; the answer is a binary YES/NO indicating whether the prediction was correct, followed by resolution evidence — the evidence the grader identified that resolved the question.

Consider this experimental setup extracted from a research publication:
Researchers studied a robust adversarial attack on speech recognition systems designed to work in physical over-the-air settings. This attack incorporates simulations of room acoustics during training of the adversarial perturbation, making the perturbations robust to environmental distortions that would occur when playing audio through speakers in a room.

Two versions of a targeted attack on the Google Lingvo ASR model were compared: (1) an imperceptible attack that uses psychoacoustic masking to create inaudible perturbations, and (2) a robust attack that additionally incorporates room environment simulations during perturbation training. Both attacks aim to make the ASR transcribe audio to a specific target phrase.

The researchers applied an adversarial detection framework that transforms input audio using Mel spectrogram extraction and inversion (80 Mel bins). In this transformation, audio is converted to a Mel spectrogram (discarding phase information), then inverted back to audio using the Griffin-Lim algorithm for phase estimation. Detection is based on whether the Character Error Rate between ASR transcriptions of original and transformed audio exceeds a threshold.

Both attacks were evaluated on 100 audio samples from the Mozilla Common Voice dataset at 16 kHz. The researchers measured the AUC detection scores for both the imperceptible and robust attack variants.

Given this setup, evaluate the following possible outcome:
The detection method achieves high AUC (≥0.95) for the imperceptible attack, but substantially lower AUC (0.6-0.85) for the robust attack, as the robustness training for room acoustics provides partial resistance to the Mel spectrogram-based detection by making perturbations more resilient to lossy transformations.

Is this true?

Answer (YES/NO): NO